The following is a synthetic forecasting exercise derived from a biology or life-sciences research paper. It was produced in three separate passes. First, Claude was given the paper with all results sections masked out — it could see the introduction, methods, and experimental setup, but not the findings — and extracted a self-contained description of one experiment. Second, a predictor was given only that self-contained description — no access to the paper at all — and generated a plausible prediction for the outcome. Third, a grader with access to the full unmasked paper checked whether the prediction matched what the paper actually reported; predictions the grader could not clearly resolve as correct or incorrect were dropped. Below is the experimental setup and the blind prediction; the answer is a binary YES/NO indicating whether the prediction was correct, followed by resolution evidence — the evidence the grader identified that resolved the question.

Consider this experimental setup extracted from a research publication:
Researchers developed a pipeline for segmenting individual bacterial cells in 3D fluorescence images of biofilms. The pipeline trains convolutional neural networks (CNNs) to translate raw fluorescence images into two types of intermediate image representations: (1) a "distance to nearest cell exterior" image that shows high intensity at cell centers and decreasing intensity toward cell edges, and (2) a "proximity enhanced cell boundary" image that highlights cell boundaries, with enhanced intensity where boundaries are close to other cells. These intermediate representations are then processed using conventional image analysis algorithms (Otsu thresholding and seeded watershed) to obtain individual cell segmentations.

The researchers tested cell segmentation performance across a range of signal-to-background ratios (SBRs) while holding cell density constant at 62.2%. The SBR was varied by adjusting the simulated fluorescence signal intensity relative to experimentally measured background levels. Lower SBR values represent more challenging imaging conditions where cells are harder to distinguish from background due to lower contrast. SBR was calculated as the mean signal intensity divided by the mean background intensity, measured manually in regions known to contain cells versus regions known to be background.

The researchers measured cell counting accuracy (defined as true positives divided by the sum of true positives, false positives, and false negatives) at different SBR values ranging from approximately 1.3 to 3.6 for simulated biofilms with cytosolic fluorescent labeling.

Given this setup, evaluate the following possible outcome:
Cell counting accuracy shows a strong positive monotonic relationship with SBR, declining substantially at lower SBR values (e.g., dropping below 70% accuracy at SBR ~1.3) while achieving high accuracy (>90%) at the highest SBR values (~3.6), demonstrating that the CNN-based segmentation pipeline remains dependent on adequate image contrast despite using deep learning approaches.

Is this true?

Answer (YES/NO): NO